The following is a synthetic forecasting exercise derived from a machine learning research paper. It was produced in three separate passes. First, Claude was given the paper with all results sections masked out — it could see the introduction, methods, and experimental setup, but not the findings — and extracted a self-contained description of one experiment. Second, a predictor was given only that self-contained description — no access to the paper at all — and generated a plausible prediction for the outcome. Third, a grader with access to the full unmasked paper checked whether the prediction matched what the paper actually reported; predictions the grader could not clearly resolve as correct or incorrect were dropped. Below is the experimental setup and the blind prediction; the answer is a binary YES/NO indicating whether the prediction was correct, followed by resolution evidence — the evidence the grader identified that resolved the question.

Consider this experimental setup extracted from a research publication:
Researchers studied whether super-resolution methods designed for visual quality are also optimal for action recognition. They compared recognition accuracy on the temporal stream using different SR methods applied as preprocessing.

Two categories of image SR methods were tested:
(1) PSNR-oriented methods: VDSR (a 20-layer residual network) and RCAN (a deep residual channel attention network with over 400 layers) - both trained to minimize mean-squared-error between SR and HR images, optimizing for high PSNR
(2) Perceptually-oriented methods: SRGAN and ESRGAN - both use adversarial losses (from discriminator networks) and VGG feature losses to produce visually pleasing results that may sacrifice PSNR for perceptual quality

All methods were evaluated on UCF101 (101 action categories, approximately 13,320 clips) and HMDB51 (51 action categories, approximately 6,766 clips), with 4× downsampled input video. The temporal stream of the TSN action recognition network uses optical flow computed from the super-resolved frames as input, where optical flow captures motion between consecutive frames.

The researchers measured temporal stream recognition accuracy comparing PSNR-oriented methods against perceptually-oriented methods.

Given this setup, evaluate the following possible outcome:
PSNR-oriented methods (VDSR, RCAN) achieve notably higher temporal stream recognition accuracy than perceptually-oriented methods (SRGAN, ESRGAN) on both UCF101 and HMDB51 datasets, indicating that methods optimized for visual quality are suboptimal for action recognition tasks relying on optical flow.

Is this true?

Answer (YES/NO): YES